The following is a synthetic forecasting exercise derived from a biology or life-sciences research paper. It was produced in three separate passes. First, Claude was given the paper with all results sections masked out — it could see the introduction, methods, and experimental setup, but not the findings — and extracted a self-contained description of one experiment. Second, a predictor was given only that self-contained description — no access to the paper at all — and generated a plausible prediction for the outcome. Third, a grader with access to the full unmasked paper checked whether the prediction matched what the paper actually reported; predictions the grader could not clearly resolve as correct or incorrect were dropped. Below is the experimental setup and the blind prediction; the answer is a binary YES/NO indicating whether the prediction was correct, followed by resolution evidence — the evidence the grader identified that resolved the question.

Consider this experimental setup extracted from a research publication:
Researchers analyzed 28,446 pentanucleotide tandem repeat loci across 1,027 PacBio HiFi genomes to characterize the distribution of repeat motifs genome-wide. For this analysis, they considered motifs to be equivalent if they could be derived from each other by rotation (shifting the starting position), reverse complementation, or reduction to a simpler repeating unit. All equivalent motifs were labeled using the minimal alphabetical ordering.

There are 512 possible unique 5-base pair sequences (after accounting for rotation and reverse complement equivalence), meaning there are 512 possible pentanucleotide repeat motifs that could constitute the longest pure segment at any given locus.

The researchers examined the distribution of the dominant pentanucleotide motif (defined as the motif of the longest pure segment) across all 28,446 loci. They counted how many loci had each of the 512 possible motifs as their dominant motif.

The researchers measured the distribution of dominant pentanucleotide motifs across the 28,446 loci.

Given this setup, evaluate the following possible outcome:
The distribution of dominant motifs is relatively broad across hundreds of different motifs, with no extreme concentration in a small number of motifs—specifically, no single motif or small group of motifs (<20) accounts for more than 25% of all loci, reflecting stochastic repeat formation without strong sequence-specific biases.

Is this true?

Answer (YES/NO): NO